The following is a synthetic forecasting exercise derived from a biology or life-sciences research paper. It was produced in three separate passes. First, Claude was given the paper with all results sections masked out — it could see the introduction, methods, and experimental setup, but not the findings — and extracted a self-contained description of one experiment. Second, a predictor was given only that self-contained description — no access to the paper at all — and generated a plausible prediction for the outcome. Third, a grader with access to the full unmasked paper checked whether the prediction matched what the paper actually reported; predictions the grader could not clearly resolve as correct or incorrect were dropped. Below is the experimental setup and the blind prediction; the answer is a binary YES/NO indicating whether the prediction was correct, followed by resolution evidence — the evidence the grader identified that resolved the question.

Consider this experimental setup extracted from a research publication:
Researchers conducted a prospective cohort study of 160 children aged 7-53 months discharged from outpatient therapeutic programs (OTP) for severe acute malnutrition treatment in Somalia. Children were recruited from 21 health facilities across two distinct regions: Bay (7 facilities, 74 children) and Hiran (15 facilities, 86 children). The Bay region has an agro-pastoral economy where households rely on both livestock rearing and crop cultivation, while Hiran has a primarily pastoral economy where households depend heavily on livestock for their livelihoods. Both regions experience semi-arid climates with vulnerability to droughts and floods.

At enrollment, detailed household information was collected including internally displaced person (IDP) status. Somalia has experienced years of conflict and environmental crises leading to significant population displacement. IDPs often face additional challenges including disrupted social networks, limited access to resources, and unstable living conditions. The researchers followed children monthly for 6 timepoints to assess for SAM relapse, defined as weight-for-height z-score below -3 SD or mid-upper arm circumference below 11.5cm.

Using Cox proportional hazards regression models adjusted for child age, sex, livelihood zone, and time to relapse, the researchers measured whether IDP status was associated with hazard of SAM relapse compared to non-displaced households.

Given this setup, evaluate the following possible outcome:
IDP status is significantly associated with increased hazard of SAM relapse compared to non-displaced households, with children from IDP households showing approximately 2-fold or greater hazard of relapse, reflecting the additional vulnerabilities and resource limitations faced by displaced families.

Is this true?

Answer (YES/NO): NO